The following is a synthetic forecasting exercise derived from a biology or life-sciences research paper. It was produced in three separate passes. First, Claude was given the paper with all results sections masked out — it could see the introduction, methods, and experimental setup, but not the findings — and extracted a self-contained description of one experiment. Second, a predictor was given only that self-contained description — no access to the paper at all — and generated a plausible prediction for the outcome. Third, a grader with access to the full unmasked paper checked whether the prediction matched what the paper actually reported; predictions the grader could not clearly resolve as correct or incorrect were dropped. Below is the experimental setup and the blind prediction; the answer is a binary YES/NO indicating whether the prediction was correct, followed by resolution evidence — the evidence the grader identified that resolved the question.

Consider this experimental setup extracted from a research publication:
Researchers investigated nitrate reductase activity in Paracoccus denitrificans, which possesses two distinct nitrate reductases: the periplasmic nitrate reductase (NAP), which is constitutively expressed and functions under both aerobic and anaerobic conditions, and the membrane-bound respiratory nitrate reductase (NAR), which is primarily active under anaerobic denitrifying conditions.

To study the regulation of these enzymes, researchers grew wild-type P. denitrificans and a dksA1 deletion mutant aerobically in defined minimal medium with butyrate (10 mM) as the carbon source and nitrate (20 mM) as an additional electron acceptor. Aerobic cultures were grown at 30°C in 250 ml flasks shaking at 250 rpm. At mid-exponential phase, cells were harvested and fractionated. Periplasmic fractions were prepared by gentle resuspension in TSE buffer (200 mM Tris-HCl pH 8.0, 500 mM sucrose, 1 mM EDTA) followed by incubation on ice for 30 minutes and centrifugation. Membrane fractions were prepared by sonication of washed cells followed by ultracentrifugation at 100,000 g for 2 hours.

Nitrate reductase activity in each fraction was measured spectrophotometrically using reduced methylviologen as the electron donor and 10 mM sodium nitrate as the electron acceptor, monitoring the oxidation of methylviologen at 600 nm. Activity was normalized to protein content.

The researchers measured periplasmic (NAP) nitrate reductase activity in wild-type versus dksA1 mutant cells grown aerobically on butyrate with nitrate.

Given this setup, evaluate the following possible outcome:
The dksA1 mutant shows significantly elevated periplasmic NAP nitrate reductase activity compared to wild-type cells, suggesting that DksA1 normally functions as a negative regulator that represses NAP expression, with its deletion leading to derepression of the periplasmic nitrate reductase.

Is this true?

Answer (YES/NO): NO